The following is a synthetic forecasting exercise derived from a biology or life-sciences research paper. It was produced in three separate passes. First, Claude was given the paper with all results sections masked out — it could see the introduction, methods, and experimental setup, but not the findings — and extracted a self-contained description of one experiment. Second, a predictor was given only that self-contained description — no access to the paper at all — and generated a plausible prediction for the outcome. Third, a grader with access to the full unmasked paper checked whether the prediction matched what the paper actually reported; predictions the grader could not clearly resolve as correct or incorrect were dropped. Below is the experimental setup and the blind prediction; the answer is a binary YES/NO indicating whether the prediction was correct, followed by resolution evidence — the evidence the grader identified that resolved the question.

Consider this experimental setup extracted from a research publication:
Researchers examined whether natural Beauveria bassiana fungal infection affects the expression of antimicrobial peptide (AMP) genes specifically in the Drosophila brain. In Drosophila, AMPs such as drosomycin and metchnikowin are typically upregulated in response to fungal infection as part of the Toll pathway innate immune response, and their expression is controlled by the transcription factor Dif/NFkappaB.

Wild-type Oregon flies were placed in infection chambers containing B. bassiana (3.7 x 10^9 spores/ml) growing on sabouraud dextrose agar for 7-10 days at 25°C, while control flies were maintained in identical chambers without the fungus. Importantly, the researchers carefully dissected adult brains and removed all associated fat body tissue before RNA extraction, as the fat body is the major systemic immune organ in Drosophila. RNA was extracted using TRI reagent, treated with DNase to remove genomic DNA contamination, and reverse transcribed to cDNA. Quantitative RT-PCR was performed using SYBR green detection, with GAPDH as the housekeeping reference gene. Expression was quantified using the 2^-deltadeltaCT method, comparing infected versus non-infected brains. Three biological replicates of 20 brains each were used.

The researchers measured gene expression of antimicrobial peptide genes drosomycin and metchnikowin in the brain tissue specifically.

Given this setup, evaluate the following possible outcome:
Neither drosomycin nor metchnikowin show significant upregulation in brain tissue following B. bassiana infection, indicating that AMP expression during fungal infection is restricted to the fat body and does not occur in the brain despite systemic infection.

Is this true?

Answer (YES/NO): NO